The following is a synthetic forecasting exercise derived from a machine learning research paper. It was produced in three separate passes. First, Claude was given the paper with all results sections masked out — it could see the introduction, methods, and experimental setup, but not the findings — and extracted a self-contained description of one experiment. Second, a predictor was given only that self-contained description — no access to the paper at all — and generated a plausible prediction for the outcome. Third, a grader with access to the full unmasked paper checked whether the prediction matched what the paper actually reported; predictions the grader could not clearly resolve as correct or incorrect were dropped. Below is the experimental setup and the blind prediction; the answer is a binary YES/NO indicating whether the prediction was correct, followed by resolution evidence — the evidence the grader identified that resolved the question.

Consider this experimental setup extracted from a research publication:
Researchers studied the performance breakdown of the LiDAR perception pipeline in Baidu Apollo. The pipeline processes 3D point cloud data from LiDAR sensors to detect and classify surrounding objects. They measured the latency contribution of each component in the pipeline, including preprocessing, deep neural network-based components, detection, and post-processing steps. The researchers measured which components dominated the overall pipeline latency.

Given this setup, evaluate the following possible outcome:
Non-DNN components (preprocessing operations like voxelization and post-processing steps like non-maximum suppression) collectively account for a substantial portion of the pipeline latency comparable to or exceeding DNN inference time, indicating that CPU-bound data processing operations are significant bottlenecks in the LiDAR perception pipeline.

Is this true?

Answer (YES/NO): YES